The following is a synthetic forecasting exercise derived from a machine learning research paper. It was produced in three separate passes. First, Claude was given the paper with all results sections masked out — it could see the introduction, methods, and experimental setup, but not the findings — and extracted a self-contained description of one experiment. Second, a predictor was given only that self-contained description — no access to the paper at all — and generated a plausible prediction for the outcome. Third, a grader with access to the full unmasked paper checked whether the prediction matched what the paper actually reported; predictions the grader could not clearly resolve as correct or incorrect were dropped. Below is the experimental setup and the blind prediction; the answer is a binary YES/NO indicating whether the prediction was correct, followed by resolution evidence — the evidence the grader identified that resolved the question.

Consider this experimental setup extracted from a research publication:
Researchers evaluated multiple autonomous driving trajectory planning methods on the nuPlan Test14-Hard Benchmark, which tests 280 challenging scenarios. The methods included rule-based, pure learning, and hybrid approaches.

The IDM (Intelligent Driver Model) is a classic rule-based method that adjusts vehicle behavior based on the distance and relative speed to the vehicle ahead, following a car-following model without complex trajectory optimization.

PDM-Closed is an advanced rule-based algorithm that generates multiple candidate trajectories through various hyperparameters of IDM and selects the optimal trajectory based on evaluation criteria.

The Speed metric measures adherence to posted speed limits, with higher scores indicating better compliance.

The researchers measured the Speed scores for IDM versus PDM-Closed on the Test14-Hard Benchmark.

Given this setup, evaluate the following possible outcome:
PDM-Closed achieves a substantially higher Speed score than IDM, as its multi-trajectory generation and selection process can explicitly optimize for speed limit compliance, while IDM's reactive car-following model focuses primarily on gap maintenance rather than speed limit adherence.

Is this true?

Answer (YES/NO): NO